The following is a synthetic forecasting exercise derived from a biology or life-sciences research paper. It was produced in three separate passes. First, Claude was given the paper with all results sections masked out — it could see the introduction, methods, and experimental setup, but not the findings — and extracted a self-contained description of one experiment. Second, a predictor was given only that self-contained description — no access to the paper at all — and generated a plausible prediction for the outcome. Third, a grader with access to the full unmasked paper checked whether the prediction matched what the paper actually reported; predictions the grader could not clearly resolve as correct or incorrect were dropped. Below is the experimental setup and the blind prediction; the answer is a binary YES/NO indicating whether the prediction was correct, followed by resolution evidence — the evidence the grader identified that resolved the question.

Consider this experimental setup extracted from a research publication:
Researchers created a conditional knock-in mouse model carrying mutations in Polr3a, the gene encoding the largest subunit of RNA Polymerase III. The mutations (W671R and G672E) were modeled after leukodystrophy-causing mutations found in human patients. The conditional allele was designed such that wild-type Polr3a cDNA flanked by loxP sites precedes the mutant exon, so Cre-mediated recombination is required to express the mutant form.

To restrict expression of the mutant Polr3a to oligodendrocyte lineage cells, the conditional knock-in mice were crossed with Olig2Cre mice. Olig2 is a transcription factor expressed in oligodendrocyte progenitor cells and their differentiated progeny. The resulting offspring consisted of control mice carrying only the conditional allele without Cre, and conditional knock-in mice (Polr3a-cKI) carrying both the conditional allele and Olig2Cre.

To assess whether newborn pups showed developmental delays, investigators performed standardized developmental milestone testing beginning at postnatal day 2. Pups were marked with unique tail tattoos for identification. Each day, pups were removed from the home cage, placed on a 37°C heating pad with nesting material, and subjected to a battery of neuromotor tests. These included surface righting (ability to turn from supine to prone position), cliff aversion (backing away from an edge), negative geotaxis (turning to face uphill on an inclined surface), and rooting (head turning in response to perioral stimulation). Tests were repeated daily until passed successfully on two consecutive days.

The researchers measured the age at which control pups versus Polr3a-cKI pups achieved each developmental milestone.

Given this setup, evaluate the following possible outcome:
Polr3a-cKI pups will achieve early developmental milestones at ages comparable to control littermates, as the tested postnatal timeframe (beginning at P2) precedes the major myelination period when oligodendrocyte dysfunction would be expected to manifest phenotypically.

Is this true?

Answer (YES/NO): NO